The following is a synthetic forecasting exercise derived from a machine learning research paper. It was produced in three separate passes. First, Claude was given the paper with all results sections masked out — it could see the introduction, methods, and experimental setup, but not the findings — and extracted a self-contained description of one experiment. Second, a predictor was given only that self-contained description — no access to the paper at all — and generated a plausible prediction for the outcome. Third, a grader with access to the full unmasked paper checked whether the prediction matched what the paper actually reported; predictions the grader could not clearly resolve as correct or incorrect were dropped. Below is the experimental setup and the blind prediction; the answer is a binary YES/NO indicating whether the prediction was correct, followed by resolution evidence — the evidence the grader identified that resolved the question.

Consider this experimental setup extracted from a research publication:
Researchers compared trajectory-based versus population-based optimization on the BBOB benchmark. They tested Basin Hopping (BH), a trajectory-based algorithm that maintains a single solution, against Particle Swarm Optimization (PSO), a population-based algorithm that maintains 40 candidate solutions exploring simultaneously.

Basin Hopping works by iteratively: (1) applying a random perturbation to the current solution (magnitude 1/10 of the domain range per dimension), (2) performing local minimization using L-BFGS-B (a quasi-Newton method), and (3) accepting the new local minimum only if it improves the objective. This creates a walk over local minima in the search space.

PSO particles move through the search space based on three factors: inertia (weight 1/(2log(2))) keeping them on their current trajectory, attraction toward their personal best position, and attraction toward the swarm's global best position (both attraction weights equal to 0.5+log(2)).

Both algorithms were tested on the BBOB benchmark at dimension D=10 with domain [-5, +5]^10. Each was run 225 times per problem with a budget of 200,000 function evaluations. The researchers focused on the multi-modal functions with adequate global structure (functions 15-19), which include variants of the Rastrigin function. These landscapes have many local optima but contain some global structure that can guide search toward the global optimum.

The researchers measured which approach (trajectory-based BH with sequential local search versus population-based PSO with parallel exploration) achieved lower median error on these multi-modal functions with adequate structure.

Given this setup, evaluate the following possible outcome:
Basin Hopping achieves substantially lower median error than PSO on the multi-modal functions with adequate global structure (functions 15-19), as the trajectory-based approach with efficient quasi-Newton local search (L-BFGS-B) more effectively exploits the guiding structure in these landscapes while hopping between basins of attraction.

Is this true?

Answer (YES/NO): NO